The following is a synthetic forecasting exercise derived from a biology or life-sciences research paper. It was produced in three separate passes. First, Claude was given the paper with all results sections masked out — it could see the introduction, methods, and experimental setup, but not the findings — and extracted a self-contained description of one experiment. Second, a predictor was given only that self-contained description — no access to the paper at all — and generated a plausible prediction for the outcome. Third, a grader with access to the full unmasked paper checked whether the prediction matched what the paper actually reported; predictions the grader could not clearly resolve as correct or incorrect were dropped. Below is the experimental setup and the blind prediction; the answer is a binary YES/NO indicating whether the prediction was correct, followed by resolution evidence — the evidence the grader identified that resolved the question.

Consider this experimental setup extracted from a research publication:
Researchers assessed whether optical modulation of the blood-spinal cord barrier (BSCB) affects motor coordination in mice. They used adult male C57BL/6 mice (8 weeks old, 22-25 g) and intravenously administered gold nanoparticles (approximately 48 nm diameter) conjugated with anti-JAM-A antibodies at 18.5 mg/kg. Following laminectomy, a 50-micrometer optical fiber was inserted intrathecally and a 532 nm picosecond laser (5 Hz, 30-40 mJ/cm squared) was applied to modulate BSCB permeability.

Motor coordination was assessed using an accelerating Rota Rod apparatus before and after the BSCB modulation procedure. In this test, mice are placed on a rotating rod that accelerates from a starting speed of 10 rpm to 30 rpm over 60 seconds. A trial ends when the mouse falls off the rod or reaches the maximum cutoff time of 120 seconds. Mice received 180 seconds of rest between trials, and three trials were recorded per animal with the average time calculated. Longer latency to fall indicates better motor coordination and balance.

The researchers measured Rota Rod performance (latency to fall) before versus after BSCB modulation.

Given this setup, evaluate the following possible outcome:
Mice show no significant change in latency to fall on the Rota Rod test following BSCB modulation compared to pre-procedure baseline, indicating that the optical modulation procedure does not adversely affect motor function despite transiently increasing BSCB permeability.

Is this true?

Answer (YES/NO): YES